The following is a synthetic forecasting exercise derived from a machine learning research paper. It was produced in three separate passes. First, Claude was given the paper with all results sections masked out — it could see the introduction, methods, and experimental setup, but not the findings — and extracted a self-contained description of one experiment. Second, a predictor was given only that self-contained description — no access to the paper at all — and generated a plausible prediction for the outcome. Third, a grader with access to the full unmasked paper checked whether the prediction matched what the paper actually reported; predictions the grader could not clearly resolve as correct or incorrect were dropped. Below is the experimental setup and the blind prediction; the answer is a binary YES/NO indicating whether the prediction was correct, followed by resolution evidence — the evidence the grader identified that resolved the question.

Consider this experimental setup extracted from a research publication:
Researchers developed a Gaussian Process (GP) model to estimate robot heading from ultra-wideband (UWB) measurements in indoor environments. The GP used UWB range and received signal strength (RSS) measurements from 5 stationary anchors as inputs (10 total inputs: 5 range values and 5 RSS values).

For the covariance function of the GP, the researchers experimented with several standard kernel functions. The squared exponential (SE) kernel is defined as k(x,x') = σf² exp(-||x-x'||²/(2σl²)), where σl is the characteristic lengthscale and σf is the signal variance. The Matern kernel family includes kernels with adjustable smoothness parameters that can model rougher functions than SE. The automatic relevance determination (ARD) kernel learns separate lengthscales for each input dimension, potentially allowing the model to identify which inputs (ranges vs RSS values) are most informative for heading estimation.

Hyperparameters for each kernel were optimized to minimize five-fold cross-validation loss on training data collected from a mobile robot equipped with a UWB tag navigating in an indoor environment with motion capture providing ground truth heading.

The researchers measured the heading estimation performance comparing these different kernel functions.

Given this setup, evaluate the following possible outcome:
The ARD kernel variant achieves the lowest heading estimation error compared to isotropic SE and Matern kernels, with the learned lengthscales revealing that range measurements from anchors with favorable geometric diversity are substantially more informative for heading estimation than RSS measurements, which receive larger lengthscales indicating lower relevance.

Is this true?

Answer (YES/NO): NO